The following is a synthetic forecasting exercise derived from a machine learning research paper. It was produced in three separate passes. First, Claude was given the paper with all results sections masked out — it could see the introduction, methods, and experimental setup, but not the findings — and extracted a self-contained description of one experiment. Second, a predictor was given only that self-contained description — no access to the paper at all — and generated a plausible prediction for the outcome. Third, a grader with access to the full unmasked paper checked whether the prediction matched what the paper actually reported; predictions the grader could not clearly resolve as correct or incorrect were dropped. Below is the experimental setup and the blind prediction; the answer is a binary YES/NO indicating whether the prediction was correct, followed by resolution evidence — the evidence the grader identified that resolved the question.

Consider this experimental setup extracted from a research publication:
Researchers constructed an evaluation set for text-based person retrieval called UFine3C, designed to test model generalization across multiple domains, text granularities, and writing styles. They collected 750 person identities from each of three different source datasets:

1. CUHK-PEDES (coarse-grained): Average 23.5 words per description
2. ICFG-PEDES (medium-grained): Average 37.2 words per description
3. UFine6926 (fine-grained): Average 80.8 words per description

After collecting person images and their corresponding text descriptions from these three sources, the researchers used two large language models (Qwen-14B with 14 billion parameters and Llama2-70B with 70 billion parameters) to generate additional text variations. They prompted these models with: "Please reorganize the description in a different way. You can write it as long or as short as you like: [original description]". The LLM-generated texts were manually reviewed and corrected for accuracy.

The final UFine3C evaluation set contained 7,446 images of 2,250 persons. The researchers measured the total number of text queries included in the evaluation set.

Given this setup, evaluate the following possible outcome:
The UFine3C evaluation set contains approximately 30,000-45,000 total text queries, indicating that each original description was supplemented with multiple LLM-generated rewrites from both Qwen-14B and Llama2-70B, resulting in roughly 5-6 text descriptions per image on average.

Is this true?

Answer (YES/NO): YES